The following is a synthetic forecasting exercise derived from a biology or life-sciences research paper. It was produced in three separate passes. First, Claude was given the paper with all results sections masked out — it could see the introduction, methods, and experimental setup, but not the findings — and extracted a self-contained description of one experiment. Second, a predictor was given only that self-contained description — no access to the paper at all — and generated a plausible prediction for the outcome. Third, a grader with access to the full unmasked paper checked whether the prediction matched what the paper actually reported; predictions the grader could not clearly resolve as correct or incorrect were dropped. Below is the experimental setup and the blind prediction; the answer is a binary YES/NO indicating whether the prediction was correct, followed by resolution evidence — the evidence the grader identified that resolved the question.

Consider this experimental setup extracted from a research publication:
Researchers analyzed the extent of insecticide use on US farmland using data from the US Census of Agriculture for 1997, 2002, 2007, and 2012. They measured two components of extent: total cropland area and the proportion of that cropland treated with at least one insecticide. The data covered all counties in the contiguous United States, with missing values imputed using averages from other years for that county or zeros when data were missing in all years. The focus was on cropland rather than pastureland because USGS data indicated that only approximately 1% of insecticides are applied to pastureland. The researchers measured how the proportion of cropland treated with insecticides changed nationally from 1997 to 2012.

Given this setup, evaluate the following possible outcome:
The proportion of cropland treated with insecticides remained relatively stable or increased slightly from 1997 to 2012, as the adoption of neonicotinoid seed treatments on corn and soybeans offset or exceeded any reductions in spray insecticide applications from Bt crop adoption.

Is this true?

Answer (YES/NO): NO